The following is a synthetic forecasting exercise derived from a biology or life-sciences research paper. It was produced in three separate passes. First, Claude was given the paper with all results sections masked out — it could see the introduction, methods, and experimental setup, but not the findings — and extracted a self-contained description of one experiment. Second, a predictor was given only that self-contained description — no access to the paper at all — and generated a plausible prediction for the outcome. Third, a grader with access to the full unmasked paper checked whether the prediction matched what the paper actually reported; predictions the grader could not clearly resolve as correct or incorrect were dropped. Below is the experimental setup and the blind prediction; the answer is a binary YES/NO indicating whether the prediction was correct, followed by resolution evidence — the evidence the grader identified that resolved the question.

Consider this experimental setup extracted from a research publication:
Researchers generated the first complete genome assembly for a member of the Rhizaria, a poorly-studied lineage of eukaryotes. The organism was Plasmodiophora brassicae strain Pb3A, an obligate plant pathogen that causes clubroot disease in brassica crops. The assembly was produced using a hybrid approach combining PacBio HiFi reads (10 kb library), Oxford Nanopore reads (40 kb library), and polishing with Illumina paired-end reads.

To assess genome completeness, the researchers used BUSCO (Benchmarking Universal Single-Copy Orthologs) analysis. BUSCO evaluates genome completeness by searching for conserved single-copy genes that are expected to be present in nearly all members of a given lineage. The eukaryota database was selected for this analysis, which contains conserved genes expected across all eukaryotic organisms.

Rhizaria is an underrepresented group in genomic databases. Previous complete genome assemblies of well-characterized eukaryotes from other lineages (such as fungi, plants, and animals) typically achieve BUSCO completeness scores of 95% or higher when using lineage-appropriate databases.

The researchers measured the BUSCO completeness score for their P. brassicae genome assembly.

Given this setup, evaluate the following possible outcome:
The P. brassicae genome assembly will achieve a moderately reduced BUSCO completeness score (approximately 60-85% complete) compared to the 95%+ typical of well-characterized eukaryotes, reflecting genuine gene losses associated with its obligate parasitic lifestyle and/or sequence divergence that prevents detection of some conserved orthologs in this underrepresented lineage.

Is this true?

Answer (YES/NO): NO